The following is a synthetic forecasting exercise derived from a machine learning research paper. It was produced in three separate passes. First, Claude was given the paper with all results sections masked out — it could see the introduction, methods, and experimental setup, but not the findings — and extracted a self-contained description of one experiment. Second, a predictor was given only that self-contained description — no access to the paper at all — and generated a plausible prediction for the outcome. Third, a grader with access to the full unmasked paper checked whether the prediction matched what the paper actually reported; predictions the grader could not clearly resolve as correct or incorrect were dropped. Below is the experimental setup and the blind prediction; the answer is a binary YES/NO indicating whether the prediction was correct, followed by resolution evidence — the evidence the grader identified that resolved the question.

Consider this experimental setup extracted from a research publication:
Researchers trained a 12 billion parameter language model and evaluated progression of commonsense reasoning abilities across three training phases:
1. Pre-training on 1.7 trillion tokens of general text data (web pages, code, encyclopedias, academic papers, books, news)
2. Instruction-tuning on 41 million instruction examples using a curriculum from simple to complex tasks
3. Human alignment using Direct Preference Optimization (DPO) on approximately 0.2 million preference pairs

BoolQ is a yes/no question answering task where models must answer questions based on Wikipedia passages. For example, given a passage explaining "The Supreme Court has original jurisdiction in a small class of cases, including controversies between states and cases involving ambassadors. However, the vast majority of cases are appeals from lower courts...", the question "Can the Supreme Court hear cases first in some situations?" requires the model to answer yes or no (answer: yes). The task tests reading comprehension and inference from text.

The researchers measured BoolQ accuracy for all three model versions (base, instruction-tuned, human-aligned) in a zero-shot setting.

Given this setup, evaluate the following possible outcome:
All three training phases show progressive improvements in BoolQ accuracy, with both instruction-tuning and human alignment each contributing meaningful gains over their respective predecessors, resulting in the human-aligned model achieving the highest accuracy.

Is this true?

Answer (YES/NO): YES